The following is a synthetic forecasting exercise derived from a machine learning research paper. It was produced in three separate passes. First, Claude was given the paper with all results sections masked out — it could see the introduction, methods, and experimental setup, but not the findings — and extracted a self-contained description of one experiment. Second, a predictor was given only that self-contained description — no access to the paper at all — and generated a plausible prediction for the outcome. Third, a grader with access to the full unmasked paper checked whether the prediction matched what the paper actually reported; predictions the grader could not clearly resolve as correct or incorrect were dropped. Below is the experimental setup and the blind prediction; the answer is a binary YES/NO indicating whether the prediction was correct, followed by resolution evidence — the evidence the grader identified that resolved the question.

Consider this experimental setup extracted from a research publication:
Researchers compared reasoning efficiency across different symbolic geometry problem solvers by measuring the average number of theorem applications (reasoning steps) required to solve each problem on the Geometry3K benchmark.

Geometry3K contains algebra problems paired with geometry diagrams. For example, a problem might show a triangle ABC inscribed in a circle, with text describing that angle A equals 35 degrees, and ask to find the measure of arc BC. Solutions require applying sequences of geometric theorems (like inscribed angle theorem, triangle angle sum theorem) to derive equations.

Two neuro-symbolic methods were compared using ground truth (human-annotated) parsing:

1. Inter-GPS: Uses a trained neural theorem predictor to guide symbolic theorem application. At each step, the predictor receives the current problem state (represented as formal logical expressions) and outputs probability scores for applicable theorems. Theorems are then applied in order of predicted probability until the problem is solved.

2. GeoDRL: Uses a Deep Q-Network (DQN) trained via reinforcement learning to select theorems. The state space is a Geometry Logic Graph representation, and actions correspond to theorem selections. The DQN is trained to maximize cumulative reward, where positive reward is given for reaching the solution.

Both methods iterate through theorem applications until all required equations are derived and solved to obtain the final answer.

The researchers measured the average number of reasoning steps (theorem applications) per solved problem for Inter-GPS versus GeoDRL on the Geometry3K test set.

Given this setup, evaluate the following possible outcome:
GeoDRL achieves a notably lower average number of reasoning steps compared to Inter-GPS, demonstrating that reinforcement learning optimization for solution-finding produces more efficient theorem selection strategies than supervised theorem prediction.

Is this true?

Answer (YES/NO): YES